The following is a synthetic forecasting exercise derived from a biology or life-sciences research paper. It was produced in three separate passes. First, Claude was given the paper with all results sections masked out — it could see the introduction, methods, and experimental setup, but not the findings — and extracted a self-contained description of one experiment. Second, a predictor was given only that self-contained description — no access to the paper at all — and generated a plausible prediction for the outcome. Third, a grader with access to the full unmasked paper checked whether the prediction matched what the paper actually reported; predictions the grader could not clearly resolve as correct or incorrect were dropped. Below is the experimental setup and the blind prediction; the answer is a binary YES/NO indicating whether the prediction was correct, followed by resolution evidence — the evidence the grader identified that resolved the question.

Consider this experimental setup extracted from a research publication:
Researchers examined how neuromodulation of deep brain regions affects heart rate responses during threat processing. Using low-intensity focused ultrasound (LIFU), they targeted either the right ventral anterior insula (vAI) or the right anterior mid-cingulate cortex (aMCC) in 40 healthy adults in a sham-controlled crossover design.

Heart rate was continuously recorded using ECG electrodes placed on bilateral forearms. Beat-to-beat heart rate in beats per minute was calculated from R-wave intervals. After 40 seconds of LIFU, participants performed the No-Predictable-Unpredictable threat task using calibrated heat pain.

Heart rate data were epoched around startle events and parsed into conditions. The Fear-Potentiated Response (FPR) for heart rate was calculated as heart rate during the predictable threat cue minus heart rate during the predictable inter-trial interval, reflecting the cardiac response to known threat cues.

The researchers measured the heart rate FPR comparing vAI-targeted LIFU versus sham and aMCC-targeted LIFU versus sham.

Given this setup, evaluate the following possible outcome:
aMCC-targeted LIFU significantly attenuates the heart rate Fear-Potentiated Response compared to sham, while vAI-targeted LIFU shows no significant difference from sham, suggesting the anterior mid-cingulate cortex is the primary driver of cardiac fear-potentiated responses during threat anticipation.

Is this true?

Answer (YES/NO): NO